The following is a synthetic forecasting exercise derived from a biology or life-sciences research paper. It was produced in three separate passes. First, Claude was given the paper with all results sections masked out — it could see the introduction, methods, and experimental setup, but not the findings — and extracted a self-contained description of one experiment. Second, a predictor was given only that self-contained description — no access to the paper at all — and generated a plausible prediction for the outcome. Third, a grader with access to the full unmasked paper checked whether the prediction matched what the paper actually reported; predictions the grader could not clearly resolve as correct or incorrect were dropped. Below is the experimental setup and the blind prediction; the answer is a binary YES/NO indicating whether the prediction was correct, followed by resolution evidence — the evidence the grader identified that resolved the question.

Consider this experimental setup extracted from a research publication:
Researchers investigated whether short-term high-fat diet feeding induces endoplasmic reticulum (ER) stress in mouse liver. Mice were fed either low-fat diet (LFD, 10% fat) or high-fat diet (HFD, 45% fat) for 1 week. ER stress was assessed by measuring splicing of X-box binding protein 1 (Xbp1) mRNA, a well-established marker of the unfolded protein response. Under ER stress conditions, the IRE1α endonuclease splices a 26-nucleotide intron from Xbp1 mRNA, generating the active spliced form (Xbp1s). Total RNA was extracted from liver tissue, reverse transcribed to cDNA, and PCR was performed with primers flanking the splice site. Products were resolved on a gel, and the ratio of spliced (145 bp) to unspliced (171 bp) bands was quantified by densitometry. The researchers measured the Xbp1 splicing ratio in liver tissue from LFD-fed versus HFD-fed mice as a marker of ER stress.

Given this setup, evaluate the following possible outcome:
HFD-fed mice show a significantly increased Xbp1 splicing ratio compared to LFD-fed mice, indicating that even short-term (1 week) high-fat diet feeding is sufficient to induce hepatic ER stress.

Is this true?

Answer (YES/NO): NO